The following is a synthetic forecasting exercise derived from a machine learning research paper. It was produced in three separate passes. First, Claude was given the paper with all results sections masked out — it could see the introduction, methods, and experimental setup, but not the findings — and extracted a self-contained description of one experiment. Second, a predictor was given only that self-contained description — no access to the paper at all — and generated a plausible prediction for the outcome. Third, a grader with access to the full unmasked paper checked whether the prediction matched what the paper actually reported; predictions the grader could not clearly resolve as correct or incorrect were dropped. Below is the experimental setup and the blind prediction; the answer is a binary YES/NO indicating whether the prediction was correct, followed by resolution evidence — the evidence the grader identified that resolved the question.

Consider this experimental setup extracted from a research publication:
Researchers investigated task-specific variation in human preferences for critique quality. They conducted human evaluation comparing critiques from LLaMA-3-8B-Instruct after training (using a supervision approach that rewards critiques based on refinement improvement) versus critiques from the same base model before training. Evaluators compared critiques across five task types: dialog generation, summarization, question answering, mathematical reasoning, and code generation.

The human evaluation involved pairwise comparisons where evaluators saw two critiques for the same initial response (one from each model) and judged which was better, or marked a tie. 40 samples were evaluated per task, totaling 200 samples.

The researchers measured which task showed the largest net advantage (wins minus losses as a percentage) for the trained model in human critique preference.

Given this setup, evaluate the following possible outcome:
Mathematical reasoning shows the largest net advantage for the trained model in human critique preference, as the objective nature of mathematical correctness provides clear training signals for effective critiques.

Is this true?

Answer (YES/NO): NO